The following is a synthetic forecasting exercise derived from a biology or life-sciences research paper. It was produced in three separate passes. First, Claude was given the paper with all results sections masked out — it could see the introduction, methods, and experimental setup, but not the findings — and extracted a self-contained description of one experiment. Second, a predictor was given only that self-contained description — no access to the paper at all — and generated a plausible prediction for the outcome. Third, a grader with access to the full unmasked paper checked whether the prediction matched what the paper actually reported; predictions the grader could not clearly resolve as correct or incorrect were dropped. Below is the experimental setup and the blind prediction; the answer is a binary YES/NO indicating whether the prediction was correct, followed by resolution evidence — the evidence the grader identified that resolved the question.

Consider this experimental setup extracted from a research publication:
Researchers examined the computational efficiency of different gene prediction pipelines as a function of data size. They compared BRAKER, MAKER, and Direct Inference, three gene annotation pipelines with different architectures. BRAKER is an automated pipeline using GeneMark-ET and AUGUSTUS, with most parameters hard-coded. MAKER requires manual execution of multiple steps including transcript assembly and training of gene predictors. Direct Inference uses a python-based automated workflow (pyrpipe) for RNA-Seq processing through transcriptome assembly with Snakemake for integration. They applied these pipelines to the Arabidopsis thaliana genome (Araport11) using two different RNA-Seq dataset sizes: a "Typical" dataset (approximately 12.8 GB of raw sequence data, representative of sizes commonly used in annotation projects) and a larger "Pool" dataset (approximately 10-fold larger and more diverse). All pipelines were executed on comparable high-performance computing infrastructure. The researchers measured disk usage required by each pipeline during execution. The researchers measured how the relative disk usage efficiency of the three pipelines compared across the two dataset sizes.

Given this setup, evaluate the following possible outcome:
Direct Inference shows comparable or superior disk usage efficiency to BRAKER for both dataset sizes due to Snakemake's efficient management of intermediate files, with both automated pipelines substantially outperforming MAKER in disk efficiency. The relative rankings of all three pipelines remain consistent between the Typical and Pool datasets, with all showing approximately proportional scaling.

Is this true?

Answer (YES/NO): NO